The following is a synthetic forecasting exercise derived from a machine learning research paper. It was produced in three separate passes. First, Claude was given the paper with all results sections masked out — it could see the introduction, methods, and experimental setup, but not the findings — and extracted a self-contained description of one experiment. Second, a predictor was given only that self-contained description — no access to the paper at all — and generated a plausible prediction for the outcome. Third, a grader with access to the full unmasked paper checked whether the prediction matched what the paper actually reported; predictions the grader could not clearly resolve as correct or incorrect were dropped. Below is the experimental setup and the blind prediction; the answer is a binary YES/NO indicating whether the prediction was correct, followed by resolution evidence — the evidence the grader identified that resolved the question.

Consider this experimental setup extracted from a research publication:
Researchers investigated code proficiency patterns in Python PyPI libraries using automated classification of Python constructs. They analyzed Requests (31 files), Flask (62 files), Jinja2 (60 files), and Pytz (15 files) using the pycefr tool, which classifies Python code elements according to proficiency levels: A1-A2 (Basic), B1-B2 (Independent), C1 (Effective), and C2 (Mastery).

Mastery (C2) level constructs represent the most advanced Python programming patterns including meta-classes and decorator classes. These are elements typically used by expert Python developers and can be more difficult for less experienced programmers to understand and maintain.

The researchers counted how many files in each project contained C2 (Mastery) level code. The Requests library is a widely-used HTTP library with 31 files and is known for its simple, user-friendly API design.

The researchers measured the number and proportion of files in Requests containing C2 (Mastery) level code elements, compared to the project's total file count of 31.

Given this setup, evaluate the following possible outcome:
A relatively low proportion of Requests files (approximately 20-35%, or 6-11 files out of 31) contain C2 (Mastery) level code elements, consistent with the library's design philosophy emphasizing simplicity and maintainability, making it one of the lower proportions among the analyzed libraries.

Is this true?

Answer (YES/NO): YES